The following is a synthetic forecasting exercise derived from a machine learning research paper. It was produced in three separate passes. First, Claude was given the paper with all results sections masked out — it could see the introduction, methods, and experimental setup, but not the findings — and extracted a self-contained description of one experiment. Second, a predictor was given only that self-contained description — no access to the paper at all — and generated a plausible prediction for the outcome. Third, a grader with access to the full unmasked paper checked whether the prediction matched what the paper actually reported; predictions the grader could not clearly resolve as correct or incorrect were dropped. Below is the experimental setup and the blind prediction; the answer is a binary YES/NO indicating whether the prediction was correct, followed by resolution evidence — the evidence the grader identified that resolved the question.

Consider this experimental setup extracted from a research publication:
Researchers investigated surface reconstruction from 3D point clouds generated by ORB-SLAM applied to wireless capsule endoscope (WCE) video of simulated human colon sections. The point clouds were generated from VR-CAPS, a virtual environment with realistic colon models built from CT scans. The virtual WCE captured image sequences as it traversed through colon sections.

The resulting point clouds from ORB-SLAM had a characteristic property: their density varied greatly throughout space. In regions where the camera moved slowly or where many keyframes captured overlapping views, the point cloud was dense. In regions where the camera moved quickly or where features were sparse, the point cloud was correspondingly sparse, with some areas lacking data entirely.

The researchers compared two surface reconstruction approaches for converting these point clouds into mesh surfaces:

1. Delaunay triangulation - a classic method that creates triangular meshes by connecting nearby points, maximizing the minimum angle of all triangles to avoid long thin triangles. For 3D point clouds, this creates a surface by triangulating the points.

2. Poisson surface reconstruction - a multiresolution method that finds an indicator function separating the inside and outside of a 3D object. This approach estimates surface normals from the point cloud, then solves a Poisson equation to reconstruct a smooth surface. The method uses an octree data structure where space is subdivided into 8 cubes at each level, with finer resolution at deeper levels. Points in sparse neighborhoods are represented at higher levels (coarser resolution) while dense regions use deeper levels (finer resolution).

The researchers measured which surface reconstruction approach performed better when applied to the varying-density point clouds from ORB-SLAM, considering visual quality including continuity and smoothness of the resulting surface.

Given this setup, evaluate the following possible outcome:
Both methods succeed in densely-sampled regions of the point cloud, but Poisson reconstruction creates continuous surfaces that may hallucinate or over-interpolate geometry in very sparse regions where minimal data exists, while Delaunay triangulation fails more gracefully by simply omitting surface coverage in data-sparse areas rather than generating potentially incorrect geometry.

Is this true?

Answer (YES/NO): NO